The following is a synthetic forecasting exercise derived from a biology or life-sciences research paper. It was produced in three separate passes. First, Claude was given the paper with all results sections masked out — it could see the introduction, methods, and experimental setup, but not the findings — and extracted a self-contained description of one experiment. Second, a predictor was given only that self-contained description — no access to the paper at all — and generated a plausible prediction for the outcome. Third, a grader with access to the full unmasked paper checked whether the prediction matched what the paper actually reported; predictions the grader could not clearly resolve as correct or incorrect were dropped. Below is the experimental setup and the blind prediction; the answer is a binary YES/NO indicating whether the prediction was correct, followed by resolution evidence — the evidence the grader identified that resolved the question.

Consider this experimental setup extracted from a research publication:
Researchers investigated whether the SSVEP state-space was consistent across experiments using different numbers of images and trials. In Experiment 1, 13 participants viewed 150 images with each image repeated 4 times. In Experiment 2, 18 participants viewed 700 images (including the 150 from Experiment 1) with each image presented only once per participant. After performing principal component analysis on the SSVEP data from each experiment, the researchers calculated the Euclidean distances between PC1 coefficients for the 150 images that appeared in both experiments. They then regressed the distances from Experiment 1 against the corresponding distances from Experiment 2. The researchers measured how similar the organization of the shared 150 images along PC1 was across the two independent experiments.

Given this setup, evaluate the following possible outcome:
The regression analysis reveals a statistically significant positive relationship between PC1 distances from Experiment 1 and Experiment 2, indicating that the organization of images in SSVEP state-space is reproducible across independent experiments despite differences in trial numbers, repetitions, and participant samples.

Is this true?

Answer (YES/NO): YES